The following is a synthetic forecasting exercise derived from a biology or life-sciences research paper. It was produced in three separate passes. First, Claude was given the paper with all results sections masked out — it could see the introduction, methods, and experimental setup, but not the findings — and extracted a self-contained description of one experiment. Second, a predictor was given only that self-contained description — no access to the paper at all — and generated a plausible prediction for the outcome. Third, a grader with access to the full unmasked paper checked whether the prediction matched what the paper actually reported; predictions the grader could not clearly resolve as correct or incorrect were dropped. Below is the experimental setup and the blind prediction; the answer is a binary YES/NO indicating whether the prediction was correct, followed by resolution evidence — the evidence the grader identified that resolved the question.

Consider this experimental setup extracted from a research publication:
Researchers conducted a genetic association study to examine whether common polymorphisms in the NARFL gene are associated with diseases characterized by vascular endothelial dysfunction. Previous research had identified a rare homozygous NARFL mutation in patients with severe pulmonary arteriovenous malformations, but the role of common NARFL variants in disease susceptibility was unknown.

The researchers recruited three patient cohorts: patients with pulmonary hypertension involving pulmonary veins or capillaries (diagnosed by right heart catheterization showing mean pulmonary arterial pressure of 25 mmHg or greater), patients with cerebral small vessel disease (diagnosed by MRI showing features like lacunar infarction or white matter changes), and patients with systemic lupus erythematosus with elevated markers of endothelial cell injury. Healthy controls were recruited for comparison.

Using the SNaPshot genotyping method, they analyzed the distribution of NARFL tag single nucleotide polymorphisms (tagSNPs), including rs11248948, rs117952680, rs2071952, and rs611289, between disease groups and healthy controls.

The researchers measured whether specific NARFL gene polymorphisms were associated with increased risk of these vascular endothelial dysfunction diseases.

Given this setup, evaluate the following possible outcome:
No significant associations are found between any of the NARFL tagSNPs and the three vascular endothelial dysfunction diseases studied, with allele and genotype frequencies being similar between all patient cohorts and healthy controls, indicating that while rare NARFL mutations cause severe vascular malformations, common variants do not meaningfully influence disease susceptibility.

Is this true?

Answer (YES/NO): NO